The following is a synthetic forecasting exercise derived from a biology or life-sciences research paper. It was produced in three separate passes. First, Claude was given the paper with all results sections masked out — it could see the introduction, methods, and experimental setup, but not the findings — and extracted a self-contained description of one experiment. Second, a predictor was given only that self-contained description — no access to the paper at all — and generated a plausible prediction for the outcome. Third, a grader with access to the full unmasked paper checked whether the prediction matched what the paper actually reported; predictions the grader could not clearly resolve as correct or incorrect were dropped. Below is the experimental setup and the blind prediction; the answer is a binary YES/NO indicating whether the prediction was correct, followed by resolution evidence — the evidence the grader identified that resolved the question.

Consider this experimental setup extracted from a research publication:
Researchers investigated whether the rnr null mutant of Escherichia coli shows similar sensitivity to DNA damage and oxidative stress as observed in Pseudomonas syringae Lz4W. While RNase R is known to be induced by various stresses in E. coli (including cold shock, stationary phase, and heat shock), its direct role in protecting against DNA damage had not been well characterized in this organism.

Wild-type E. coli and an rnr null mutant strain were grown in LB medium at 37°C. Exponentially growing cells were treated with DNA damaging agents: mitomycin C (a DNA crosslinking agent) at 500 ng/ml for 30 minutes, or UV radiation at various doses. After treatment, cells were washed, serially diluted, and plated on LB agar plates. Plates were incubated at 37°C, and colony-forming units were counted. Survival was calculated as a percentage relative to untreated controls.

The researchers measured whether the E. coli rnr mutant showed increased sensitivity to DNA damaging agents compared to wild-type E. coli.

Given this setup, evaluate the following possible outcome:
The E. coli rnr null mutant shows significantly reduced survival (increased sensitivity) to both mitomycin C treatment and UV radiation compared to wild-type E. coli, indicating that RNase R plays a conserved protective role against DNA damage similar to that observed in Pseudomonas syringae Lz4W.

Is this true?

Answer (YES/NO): NO